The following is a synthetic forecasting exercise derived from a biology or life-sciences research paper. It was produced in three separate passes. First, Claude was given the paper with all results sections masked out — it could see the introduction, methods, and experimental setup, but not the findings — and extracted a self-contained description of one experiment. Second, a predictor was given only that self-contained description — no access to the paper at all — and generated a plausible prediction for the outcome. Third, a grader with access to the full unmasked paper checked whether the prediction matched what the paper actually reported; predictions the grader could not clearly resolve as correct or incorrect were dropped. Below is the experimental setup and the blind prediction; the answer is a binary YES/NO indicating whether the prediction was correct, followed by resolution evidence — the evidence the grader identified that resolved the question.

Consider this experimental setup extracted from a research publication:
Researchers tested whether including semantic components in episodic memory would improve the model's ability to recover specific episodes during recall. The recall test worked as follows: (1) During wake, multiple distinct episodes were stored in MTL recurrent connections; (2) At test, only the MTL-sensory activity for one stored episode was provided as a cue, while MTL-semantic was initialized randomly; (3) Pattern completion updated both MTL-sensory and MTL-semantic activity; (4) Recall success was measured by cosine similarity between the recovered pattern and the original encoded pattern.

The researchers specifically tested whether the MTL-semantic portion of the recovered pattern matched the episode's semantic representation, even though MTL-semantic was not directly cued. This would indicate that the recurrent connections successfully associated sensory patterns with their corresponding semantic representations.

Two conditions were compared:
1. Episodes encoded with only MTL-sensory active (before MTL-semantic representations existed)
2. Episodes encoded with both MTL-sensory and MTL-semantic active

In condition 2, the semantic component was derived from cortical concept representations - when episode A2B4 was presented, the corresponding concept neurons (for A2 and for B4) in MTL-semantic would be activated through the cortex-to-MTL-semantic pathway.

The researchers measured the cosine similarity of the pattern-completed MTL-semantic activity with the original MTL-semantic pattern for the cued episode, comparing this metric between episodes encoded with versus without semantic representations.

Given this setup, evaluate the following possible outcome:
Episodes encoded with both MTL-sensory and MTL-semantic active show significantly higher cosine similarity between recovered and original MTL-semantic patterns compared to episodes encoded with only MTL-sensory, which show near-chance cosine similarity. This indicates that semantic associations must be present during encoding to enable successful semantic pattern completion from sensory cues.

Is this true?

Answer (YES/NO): NO